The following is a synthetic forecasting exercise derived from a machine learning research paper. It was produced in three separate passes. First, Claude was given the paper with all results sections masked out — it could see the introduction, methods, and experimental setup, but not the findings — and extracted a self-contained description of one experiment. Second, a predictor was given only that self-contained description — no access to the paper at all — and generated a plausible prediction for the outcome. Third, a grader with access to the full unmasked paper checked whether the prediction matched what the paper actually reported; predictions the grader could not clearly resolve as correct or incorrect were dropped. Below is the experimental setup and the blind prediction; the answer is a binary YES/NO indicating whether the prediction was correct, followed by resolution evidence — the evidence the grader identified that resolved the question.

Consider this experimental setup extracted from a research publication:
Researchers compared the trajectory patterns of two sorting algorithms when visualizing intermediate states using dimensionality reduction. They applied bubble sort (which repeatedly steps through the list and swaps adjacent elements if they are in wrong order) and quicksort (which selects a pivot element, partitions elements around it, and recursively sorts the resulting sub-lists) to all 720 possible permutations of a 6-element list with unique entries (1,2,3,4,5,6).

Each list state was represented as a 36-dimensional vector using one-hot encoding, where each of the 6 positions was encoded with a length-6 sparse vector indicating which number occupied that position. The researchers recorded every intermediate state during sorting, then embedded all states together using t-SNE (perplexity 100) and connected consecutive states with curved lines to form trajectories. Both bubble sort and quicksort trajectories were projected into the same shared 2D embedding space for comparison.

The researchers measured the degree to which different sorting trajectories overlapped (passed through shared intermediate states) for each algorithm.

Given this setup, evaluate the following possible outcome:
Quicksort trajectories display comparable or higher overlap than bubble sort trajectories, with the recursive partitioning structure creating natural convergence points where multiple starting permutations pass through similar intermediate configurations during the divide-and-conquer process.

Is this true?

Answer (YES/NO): NO